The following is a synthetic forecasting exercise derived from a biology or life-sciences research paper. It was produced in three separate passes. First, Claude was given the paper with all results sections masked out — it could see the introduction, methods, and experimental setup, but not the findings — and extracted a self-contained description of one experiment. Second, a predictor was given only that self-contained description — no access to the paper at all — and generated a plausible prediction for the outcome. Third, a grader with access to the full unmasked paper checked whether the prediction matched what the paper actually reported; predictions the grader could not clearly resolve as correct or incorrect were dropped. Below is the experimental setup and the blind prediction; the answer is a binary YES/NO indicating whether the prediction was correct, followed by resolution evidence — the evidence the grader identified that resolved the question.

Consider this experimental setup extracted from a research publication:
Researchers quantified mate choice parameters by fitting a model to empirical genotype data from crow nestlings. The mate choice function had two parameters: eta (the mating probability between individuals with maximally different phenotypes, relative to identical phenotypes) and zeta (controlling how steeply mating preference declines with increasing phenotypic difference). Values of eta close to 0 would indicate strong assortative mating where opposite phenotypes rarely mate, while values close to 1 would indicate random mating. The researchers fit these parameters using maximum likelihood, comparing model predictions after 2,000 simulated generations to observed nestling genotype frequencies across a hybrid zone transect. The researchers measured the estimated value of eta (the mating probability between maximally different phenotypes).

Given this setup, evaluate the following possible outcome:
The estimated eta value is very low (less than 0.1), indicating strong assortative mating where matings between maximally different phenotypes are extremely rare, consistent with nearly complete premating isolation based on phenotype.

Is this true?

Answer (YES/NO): NO